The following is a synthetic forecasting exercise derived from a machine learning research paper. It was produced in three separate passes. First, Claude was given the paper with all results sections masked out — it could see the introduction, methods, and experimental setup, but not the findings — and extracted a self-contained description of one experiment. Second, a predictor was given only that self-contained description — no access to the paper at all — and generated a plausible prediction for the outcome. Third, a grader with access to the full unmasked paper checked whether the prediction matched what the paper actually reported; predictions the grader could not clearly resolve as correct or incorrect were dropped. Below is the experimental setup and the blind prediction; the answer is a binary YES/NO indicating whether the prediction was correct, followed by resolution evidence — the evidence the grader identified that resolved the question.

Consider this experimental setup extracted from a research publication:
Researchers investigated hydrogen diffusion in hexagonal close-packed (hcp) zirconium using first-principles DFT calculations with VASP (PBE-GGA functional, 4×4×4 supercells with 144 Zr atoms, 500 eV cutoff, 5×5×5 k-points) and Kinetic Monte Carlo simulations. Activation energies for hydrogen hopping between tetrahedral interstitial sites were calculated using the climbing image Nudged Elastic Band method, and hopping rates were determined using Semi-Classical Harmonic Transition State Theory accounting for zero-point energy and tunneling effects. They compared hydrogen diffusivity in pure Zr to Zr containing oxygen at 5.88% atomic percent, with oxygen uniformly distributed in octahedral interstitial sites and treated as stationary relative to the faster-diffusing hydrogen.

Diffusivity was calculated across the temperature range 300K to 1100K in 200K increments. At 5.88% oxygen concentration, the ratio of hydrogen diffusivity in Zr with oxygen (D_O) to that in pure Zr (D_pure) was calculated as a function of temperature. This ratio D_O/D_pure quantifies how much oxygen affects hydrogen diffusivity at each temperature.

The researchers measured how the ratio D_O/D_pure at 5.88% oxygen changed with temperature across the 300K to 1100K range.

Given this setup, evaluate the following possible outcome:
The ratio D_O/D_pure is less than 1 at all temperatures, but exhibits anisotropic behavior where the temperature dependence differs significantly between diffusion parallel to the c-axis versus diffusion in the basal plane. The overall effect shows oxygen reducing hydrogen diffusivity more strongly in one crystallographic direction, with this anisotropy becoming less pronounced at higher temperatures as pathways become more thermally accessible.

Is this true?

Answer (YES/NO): NO